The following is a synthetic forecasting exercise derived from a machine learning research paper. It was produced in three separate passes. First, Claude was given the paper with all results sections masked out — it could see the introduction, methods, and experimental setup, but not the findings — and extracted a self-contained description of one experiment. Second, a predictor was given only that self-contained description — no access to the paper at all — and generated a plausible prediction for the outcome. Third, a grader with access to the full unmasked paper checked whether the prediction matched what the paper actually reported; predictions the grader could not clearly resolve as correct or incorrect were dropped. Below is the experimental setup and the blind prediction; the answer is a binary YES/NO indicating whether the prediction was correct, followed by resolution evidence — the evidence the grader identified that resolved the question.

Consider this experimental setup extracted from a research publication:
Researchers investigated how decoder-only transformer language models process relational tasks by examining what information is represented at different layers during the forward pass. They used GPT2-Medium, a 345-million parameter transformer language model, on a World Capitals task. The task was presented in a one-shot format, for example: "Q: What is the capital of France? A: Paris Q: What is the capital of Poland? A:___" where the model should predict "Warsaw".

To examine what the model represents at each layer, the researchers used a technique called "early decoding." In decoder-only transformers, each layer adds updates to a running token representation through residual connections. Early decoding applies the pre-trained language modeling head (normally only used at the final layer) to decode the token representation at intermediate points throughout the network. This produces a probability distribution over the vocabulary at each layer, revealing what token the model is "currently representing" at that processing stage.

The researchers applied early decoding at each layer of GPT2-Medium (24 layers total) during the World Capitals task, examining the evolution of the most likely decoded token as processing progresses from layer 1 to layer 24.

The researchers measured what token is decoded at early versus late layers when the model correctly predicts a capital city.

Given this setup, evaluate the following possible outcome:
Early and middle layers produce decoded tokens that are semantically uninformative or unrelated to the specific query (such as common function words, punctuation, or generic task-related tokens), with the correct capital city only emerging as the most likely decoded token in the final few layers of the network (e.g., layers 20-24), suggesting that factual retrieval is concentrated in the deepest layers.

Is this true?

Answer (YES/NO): NO